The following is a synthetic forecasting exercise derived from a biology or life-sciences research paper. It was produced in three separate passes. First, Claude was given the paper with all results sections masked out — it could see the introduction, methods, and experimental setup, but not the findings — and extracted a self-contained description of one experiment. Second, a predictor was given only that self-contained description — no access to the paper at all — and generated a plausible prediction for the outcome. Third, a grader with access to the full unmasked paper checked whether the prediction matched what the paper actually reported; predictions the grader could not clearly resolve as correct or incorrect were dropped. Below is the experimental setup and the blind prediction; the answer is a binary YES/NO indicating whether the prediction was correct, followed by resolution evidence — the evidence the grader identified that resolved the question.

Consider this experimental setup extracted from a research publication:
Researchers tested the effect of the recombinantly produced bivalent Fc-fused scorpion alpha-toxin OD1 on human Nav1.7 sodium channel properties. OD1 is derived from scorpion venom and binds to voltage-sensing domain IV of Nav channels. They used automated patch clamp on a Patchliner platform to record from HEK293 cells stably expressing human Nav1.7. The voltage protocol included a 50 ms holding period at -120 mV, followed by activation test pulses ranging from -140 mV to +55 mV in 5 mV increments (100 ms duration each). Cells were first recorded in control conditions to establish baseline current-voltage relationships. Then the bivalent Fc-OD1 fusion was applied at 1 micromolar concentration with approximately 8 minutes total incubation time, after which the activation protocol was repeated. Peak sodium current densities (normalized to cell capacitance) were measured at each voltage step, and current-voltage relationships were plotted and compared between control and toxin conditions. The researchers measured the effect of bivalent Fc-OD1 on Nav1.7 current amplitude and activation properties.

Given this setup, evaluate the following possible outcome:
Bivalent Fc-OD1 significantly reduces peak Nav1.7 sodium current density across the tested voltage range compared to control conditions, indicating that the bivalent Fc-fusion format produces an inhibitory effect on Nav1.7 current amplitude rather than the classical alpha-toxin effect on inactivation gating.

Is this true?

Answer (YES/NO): NO